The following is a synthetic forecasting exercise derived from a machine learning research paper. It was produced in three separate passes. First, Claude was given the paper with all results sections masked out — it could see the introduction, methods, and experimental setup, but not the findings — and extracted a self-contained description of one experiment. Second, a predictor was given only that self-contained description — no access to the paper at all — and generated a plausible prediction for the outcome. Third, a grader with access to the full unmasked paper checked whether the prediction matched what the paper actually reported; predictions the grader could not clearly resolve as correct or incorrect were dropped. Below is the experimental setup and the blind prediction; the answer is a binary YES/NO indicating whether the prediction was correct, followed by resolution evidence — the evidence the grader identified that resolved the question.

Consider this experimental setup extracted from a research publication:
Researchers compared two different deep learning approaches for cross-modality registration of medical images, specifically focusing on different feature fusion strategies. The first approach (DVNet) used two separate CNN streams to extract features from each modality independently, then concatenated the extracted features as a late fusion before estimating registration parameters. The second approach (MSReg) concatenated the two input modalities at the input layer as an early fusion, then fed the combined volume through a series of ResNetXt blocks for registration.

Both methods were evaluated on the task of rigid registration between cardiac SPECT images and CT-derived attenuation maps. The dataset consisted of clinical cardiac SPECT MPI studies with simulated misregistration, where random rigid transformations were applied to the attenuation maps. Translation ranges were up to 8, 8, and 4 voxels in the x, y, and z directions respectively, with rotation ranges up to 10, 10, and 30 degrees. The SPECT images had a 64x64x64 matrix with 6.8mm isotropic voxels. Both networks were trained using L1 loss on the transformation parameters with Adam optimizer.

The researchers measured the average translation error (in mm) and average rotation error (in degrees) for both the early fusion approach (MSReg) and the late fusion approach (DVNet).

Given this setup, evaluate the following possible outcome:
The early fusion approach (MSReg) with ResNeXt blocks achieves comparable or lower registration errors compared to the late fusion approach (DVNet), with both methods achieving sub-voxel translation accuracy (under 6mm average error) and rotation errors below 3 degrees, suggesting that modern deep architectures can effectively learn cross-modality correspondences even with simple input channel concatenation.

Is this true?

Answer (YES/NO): YES